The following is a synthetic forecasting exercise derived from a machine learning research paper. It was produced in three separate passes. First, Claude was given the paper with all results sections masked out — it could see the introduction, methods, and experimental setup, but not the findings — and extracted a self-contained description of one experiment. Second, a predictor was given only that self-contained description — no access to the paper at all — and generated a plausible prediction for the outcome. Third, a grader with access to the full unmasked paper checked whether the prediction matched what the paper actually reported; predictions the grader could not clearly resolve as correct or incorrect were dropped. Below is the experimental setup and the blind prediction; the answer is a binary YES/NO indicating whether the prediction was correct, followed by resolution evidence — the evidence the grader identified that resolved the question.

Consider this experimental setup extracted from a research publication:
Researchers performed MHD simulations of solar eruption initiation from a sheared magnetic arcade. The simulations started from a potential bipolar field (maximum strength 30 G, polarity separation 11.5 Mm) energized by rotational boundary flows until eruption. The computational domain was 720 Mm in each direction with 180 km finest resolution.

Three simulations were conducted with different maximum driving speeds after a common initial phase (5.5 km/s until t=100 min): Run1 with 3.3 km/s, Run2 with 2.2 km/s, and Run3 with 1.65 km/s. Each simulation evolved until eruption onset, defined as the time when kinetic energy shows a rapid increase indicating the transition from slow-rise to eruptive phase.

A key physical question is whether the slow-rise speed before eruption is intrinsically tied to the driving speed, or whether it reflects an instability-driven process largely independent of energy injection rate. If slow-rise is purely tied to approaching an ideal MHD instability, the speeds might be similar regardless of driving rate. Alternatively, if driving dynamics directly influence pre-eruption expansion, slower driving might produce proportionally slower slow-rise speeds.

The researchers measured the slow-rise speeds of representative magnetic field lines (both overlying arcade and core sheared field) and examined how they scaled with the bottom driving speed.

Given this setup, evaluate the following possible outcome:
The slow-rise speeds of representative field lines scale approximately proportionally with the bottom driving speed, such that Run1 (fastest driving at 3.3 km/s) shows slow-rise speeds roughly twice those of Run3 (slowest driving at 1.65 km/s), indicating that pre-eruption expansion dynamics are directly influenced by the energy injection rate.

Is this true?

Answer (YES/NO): YES